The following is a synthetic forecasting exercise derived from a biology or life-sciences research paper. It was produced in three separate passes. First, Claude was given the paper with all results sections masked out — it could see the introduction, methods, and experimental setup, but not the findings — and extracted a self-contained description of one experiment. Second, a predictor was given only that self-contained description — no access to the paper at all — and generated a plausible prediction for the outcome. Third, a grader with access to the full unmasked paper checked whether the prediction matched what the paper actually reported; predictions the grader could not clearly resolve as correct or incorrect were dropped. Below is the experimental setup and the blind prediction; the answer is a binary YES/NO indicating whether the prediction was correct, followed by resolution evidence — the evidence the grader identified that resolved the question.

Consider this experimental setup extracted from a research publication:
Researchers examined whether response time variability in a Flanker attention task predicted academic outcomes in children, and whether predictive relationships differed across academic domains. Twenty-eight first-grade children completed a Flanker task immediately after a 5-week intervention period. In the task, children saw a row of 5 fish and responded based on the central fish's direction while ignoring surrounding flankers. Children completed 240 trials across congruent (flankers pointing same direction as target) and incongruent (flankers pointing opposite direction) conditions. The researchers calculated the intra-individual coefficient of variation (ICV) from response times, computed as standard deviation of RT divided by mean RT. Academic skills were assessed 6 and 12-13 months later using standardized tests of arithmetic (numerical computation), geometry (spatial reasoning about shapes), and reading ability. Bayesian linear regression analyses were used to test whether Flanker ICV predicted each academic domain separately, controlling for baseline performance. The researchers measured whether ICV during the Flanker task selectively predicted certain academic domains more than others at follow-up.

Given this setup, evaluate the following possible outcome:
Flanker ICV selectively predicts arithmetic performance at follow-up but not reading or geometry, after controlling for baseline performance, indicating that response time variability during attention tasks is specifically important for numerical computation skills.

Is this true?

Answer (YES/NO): NO